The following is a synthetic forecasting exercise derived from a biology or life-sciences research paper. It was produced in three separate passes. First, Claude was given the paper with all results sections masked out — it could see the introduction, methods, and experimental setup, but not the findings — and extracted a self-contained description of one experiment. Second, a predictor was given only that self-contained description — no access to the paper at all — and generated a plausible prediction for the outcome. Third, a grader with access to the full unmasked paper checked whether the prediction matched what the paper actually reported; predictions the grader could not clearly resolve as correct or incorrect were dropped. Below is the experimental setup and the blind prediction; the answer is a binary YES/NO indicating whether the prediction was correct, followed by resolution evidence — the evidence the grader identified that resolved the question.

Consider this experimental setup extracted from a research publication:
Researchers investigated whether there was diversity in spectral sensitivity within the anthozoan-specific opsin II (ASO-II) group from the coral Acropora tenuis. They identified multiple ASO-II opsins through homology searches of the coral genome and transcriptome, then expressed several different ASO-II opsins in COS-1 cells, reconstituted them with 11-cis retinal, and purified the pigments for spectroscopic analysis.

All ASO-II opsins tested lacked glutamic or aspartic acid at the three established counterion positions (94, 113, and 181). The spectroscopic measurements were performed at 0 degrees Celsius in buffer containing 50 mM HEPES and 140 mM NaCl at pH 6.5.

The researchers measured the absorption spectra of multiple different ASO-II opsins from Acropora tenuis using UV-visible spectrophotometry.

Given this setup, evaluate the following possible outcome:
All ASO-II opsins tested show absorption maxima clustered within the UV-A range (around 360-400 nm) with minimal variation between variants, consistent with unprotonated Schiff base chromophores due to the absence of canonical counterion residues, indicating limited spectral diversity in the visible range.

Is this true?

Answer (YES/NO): NO